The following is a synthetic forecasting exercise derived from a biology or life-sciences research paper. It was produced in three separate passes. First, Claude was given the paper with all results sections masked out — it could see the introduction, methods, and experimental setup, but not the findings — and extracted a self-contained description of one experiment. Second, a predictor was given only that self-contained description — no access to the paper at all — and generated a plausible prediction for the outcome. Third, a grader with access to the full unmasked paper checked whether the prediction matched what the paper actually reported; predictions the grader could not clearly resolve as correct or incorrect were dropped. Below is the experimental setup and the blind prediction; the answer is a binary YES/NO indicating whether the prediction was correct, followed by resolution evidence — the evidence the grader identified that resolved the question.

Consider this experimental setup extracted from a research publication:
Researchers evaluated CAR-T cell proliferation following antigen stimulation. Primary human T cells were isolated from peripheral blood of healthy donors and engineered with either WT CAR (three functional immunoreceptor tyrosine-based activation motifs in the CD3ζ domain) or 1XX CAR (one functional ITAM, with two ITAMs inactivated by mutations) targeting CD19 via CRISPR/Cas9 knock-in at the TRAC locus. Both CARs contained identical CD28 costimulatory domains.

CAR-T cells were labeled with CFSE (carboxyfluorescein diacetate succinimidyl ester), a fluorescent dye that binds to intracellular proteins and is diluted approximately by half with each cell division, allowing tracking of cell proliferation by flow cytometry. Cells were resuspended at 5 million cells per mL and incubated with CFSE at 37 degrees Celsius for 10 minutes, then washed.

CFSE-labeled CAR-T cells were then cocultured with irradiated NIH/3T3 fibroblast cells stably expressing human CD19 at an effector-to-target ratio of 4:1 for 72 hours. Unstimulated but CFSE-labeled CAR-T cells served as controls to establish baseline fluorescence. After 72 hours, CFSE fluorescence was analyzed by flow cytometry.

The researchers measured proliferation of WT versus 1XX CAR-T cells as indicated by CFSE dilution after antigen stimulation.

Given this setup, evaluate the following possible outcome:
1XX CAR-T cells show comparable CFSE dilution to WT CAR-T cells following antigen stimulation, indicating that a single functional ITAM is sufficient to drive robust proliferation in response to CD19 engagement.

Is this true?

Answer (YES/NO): NO